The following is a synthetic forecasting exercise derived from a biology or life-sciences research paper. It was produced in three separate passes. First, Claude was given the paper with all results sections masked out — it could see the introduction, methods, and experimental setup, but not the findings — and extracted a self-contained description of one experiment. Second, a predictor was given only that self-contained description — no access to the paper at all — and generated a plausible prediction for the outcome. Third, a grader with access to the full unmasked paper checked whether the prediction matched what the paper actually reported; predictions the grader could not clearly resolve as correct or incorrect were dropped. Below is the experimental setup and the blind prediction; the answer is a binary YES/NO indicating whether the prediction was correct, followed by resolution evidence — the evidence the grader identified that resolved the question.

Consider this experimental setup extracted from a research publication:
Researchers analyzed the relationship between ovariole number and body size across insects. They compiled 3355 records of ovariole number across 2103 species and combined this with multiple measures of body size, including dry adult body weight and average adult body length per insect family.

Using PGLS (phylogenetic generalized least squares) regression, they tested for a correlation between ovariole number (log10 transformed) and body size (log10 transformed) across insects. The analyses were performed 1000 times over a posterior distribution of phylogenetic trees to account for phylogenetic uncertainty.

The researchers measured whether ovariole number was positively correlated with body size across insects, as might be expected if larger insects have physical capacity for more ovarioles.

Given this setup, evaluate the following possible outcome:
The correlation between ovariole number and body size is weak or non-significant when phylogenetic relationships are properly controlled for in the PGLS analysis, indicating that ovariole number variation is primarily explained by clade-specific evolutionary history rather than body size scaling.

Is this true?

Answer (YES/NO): YES